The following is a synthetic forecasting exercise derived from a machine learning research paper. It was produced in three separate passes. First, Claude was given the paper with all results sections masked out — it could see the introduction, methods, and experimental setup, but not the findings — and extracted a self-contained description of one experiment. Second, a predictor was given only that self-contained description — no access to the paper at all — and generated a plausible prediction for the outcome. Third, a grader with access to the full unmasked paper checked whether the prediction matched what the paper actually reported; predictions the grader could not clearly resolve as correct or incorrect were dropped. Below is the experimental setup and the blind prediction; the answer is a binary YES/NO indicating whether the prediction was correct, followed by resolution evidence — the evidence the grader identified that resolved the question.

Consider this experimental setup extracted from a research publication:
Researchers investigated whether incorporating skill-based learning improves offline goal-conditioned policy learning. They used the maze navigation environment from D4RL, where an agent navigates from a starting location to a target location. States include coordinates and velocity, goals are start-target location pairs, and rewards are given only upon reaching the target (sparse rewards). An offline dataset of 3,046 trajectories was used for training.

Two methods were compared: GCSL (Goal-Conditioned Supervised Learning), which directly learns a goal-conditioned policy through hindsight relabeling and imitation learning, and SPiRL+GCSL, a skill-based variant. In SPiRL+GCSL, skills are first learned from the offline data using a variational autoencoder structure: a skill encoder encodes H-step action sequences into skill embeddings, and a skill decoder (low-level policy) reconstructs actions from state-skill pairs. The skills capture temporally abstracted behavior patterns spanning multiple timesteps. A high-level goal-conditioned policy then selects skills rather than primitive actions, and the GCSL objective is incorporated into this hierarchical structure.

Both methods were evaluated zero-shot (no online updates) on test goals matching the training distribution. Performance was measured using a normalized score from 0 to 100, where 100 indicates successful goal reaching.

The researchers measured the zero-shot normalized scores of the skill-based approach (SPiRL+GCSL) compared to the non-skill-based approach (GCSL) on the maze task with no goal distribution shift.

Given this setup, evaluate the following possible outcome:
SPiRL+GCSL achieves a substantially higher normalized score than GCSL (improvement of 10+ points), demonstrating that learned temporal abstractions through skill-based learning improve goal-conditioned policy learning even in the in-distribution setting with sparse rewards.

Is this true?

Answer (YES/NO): NO